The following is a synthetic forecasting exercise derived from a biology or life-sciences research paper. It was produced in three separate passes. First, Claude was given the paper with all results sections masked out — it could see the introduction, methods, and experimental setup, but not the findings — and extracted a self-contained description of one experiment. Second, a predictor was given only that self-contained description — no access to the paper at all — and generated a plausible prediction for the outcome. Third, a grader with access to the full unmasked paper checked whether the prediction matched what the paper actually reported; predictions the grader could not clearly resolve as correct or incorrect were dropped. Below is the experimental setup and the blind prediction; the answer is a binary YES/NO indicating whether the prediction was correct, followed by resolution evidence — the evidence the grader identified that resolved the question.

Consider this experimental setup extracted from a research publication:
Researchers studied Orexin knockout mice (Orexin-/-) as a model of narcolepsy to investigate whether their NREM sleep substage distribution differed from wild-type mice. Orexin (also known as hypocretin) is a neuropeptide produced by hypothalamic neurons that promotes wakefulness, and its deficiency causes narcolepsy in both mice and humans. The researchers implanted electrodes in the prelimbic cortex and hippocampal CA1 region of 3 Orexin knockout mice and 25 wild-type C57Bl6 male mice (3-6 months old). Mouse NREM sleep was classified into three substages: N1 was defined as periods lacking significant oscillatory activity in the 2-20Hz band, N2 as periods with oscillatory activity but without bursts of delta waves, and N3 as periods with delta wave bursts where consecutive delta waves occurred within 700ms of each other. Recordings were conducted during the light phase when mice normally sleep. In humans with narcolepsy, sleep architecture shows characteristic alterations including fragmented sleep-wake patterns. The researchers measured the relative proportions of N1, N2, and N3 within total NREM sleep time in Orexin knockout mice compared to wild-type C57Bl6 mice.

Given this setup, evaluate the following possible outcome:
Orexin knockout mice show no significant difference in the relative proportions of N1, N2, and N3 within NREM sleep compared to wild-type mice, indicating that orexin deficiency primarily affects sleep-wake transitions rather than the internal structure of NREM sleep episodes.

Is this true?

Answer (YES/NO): NO